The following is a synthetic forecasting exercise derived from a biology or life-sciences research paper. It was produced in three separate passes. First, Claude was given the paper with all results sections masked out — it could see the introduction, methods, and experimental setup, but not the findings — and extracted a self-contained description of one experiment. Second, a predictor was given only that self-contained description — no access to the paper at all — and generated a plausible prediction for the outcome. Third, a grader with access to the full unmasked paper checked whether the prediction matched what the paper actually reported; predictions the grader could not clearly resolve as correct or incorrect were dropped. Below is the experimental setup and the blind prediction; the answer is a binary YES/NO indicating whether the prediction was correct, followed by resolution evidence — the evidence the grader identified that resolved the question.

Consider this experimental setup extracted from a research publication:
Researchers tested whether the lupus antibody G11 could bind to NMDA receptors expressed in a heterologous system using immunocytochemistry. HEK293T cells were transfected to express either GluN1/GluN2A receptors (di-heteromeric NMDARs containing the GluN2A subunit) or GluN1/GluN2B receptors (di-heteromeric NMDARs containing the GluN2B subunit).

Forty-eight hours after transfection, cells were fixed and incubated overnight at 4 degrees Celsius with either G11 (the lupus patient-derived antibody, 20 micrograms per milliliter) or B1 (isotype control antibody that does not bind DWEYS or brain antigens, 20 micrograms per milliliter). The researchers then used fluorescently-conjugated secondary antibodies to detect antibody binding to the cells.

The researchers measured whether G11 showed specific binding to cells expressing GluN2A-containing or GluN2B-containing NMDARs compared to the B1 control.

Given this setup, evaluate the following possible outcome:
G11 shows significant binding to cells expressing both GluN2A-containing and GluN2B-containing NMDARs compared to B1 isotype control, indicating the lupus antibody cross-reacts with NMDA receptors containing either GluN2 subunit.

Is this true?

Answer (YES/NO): YES